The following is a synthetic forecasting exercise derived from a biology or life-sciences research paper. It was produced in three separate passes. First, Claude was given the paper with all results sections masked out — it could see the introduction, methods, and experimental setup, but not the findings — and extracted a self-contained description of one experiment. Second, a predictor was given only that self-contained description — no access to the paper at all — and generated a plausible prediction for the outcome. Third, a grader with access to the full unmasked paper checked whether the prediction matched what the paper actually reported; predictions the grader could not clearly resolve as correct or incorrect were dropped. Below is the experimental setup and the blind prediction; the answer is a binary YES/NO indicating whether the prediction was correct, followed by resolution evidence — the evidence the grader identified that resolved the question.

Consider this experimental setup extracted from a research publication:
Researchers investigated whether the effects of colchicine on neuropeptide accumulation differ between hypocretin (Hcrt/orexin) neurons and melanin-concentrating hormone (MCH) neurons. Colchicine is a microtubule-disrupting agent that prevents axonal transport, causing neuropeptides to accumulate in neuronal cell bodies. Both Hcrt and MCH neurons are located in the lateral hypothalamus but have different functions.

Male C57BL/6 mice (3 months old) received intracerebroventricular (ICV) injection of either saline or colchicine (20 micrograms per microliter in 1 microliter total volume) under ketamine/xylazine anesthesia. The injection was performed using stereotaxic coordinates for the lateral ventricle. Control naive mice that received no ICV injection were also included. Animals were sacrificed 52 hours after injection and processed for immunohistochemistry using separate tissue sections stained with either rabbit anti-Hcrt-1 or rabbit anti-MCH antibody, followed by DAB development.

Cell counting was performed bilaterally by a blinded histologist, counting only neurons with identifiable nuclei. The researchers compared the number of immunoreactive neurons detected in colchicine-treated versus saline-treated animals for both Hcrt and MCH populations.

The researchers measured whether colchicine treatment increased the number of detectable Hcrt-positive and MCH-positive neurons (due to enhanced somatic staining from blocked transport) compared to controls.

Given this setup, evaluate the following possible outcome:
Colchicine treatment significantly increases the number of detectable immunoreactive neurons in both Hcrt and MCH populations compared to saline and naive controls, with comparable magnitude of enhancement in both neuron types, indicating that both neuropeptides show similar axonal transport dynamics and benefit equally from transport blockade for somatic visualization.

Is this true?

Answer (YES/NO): NO